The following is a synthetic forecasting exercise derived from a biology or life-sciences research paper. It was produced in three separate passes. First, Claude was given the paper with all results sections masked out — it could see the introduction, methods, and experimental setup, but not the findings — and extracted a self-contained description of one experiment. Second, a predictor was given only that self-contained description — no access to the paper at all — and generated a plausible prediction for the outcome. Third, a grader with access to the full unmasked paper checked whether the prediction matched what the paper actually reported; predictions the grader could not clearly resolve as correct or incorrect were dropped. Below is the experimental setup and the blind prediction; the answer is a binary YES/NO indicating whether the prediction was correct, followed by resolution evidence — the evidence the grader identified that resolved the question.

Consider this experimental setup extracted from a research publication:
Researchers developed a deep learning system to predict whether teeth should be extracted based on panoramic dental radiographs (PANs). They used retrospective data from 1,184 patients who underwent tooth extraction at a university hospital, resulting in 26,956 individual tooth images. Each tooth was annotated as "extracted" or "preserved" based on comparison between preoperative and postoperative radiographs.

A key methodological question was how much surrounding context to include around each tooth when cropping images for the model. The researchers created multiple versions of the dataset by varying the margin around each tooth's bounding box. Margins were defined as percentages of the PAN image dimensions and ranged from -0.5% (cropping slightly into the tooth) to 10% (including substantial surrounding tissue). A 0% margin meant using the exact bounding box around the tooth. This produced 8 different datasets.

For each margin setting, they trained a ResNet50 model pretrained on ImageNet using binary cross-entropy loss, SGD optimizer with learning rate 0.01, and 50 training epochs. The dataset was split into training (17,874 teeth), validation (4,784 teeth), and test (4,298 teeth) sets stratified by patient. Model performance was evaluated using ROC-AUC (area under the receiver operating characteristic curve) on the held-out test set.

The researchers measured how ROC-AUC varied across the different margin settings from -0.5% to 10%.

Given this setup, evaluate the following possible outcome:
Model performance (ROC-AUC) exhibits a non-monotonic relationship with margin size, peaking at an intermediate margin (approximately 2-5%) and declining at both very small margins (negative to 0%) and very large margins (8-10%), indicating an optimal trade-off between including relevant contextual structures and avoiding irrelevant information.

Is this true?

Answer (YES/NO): YES